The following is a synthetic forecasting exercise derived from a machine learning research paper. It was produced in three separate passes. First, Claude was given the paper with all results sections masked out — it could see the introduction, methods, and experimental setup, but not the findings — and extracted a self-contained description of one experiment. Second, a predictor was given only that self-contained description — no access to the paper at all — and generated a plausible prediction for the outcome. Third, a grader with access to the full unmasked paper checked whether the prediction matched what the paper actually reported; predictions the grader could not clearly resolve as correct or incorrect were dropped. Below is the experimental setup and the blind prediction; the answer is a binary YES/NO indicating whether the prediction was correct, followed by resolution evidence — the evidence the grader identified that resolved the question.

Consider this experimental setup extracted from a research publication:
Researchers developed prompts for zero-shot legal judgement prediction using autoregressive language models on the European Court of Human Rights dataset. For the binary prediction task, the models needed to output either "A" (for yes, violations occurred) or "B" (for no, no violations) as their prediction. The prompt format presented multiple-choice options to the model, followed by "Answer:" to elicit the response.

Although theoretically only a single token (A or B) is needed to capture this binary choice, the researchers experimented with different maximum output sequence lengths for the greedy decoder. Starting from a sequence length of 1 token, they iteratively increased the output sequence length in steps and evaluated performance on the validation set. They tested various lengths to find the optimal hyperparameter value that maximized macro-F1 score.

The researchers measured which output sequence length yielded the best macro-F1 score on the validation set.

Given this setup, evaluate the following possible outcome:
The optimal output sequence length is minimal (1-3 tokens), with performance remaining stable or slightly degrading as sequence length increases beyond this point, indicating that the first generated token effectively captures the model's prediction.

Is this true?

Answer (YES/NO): NO